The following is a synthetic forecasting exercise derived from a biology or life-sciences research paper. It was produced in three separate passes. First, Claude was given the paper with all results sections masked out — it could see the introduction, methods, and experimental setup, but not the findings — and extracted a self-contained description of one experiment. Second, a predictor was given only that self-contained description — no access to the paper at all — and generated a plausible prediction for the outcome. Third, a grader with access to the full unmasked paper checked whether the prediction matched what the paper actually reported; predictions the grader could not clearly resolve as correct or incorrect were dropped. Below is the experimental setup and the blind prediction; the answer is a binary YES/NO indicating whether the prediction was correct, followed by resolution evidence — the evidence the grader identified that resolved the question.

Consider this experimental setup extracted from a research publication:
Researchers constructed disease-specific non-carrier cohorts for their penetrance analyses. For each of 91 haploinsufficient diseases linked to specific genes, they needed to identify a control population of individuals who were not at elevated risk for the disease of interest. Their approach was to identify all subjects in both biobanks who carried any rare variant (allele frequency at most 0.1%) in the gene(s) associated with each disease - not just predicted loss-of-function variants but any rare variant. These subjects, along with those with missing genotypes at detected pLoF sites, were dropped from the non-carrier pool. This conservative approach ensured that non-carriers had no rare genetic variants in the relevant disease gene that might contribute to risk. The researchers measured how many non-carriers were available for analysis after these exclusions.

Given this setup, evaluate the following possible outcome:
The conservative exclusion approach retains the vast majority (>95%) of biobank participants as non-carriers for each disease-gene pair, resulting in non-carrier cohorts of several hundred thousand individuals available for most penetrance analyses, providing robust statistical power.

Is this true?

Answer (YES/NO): NO